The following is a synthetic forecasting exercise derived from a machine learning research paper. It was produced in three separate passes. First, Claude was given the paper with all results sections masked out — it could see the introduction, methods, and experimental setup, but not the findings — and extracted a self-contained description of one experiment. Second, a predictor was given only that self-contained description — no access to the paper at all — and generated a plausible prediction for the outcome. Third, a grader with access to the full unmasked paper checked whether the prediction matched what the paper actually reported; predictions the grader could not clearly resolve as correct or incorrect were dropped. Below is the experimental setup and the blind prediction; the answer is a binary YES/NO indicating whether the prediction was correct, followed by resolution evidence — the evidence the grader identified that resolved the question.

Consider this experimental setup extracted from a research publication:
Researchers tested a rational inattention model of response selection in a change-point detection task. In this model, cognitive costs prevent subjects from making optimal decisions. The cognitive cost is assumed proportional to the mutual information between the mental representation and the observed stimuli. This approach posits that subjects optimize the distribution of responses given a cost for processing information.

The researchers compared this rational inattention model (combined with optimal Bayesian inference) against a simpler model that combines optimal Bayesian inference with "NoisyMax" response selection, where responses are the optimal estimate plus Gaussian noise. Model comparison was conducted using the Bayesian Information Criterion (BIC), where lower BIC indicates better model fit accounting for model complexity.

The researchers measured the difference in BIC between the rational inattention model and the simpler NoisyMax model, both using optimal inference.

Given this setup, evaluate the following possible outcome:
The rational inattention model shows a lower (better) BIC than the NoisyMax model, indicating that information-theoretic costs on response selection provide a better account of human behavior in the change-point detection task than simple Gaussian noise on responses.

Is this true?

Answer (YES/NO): NO